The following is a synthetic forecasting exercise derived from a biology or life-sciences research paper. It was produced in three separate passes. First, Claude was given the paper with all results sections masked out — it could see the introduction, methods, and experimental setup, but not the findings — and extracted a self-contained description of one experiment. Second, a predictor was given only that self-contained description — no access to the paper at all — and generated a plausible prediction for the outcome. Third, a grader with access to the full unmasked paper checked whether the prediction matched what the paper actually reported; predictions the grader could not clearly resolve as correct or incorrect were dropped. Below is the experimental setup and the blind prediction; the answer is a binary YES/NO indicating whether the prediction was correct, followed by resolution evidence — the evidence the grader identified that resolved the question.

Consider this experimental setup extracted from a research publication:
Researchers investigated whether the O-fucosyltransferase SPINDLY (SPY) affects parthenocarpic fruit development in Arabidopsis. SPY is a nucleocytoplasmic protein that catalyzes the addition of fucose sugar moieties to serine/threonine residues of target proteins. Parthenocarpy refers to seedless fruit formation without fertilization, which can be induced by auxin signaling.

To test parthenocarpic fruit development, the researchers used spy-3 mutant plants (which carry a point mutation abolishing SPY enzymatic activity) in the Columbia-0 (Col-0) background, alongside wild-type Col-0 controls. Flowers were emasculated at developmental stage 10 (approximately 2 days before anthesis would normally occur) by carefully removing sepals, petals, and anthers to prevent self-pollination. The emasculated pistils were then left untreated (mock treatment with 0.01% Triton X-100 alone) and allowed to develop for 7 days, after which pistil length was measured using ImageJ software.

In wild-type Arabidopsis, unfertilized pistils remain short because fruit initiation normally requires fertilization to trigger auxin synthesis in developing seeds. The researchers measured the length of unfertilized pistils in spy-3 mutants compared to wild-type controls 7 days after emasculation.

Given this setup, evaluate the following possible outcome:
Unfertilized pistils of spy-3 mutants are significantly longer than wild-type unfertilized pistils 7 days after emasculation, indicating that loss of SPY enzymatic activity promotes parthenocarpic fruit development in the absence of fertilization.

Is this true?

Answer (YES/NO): YES